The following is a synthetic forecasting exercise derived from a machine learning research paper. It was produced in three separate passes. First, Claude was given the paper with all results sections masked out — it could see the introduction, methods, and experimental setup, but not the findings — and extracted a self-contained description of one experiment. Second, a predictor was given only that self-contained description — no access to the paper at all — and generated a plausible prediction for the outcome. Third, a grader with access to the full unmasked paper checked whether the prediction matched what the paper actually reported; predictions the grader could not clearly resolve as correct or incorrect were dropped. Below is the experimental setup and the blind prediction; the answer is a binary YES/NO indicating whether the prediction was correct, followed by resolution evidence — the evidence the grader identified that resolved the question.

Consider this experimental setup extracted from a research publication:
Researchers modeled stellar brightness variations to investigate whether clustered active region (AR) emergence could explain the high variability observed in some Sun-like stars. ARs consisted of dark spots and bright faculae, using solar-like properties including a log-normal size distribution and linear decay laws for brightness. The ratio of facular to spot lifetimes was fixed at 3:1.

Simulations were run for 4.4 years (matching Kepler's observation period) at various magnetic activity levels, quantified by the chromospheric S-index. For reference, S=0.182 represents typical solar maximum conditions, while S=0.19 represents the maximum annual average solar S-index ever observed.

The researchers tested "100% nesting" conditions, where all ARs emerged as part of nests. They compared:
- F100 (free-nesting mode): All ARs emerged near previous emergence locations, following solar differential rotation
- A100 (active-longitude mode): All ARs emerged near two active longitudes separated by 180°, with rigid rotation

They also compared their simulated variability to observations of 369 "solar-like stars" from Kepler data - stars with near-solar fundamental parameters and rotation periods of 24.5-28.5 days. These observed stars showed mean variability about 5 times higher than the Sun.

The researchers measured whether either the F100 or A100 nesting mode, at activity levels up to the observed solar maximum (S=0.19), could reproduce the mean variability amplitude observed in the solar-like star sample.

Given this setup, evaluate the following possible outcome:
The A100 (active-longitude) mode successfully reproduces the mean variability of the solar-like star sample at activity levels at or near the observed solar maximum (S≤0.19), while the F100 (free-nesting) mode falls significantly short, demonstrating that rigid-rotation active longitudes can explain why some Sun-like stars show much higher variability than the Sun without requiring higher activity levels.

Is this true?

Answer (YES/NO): NO